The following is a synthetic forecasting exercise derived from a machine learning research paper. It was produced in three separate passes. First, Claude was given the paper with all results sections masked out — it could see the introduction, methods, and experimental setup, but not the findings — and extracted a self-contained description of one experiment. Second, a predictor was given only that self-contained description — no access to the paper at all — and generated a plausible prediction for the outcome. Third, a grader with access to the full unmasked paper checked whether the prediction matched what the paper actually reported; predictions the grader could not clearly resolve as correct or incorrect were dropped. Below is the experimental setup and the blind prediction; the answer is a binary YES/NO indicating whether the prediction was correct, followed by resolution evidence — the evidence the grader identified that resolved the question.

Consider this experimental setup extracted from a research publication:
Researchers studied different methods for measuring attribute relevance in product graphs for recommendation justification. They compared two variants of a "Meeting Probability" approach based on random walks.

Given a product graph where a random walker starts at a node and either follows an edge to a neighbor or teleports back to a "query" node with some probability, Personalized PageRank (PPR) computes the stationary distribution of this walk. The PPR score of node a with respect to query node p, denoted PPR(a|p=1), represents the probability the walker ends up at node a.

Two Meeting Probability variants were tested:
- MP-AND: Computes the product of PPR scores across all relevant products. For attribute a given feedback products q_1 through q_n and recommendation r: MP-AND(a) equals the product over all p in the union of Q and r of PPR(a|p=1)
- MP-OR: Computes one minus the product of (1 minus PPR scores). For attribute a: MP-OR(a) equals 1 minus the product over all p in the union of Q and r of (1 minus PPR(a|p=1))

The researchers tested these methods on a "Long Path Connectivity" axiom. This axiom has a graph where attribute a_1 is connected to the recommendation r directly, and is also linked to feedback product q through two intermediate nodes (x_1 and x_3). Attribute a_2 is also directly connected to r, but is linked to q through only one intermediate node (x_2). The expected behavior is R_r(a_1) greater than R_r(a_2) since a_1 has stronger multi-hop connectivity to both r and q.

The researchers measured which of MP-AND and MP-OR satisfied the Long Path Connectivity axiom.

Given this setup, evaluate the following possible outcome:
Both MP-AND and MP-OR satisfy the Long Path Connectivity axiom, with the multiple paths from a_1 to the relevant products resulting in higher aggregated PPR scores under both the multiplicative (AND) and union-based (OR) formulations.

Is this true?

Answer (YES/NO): YES